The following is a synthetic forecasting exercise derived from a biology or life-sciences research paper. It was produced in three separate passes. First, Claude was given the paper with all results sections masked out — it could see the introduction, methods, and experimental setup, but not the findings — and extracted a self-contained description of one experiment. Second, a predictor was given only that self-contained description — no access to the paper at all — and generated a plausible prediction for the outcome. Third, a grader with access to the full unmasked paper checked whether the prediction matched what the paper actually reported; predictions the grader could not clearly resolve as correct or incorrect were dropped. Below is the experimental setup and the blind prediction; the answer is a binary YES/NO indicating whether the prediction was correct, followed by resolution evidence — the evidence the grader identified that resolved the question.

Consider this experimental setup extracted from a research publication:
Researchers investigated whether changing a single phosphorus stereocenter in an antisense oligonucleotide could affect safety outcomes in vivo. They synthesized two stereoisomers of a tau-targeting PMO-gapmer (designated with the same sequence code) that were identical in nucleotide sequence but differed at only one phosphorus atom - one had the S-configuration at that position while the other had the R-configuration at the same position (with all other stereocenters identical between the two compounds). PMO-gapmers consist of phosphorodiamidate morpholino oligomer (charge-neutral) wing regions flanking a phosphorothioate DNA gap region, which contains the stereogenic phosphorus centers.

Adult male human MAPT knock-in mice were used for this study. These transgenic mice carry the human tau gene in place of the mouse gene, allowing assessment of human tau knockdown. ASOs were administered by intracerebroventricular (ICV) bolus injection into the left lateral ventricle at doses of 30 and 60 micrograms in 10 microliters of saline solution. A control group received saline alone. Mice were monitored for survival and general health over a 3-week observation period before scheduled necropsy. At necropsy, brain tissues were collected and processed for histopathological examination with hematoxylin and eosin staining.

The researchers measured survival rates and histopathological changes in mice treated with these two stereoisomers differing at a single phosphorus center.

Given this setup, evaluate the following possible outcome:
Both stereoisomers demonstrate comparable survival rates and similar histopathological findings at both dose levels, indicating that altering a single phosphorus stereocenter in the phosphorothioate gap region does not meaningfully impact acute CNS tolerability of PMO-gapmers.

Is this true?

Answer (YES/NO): NO